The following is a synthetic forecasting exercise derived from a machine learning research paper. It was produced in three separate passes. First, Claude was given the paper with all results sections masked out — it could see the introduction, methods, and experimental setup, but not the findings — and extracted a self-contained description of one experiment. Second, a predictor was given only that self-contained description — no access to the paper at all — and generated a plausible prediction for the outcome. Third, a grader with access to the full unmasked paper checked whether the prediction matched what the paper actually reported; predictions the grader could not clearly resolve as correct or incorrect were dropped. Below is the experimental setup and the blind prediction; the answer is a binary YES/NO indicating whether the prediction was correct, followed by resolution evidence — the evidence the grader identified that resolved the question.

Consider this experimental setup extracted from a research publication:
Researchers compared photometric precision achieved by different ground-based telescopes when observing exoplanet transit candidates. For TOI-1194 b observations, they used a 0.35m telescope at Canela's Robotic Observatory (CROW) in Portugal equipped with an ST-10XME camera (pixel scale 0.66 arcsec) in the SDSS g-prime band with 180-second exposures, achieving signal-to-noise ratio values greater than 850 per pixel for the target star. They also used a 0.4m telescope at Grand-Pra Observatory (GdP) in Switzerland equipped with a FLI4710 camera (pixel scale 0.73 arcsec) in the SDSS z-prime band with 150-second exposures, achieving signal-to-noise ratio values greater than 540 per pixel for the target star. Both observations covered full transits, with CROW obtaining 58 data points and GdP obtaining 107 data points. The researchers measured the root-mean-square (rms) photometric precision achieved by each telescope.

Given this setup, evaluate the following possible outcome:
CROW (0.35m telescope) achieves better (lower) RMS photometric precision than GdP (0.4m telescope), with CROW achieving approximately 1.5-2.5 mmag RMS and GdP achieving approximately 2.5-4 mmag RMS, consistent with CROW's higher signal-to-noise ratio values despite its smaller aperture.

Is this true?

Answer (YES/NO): NO